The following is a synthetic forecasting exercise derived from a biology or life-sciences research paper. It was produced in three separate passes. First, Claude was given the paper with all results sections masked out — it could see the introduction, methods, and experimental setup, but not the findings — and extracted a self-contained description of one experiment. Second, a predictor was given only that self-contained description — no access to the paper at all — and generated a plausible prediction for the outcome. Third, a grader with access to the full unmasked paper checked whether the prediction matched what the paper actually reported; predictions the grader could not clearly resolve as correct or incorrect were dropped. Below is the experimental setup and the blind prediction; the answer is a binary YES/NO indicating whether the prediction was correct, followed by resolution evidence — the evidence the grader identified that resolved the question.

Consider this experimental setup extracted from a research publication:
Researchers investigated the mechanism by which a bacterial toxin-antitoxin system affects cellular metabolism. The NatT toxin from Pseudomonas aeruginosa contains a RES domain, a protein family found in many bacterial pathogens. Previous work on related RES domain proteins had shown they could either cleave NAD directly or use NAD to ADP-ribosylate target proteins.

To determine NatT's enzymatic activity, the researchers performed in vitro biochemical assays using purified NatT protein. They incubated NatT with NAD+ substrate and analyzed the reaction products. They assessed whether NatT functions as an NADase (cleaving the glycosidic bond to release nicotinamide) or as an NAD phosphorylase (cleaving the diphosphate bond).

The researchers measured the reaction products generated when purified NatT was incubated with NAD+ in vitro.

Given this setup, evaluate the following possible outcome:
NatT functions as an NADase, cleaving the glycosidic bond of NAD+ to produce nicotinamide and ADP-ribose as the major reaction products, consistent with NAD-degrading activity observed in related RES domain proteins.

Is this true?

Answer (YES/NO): NO